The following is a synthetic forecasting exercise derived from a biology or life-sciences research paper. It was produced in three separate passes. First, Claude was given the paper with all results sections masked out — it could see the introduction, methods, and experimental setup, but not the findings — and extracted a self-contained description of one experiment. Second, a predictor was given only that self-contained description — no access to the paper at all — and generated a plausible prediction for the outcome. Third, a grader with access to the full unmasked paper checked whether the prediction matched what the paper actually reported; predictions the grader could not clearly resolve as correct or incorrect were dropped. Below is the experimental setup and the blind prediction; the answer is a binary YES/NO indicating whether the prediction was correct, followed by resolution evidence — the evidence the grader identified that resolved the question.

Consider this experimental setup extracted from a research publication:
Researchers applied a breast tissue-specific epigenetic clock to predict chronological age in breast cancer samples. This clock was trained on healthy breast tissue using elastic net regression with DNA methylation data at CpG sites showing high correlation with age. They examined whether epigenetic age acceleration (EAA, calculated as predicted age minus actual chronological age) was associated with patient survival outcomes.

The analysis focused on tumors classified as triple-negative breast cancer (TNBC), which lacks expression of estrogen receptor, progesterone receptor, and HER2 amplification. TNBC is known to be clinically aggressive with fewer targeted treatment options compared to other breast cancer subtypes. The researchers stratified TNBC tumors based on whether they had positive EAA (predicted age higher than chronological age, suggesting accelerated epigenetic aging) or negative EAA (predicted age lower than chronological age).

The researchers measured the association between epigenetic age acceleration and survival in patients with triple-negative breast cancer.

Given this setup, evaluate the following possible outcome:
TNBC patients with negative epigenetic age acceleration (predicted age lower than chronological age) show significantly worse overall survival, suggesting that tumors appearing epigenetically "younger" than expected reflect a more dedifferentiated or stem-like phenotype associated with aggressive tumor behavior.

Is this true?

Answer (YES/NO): NO